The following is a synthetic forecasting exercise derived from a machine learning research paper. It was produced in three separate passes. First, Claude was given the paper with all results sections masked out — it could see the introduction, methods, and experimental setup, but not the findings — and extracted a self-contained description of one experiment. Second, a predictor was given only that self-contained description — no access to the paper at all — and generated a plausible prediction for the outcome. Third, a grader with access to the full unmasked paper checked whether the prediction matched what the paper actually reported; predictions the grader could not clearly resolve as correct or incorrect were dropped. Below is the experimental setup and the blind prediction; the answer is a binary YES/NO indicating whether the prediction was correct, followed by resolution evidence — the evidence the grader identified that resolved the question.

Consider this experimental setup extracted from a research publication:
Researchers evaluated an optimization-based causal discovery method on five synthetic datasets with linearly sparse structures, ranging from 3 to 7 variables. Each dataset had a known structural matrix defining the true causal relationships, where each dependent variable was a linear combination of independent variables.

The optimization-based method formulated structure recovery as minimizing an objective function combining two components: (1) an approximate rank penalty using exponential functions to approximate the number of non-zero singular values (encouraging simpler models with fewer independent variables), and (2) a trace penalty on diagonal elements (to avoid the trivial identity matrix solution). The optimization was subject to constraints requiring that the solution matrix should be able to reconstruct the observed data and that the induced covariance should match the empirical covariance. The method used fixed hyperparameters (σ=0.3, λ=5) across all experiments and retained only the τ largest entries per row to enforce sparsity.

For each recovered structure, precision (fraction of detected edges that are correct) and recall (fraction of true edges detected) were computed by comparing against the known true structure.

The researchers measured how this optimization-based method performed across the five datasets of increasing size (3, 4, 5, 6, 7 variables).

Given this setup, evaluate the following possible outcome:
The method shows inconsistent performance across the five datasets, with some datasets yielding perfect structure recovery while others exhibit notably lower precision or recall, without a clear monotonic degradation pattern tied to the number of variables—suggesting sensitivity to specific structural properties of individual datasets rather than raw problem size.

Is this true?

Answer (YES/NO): YES